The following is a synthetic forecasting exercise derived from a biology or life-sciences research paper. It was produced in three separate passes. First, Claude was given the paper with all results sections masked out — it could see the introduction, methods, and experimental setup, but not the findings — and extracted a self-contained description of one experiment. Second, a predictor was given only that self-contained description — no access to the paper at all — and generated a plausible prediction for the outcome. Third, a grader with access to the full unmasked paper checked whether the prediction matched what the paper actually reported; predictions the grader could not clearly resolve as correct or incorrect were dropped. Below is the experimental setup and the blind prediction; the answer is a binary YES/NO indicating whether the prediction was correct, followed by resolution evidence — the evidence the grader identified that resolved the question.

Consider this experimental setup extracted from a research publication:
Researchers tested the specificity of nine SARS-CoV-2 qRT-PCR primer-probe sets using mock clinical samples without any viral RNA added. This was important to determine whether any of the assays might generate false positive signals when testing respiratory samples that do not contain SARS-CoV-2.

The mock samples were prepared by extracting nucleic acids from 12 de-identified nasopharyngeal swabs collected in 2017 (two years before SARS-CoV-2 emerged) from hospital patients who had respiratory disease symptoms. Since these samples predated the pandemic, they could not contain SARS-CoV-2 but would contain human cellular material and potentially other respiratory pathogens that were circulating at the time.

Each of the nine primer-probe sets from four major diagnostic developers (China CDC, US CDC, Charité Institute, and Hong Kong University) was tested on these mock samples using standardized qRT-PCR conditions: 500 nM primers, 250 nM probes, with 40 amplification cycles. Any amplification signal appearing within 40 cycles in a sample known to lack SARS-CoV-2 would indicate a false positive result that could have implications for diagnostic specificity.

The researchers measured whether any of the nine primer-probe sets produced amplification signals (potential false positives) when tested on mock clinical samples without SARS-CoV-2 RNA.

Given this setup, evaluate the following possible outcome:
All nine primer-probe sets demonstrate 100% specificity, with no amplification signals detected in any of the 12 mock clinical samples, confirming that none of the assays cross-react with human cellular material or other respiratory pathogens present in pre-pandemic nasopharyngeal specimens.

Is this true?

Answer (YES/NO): NO